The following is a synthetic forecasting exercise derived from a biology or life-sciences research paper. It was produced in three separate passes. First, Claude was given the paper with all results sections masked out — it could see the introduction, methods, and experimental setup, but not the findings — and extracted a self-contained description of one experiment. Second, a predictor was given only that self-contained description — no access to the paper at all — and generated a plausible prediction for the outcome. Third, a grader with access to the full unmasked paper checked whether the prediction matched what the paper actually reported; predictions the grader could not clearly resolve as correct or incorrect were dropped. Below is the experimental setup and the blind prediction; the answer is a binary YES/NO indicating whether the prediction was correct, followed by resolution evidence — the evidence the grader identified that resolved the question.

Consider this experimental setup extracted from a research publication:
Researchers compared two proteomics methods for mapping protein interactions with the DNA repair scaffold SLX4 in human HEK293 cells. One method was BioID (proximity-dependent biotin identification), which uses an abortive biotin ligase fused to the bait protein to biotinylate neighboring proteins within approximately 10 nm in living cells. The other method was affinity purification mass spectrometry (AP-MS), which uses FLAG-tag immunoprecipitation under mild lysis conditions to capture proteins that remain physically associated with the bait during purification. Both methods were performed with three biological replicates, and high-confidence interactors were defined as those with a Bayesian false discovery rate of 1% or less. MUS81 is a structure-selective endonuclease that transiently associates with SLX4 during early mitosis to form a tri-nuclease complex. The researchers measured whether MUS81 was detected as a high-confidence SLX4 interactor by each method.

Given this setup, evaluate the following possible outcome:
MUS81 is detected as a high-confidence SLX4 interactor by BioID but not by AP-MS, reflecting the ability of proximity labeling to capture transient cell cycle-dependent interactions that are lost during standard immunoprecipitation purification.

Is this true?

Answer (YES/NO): NO